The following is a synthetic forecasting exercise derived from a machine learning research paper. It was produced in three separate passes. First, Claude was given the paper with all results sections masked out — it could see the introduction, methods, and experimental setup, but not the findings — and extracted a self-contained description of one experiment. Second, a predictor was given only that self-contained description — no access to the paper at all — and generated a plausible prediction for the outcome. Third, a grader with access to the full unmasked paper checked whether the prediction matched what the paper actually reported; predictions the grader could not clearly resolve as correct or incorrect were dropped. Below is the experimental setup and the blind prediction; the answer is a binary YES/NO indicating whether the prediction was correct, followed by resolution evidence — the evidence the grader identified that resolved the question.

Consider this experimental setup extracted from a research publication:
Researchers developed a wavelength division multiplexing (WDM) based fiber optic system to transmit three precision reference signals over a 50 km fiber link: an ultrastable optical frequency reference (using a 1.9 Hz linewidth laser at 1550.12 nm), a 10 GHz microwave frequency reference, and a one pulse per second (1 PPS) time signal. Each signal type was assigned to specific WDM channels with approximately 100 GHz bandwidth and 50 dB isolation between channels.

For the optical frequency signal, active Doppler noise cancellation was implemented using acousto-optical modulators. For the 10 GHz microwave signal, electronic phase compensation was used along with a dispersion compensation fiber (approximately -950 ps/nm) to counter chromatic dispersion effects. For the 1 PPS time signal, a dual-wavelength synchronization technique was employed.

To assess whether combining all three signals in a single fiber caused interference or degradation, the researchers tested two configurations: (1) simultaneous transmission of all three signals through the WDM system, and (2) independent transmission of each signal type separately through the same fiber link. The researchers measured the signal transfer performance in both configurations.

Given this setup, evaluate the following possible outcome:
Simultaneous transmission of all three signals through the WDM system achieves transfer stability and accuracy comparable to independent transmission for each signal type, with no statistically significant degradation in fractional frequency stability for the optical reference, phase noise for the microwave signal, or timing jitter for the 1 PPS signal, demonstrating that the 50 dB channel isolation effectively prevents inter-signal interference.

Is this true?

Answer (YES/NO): YES